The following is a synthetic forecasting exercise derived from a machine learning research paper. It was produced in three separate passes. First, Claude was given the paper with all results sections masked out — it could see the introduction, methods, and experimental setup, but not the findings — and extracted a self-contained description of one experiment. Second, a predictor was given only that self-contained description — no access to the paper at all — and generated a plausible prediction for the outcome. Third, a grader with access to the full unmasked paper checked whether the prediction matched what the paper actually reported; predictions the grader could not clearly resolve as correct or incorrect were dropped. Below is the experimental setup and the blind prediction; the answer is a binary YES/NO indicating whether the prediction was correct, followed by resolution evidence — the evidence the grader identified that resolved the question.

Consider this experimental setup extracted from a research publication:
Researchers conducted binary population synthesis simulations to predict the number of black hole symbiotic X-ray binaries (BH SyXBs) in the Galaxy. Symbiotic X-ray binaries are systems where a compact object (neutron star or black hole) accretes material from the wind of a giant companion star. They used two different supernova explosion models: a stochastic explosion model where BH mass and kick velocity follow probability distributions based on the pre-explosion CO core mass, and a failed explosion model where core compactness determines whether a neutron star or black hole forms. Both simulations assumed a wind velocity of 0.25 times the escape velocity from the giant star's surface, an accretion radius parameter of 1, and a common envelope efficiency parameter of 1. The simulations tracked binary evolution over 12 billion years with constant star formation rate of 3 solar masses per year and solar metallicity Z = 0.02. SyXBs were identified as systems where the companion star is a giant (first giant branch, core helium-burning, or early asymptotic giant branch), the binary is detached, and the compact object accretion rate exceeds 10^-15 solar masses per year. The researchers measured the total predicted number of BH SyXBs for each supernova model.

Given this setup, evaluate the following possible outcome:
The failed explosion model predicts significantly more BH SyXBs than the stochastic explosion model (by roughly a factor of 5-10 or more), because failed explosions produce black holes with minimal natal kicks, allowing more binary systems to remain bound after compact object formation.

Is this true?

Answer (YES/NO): NO